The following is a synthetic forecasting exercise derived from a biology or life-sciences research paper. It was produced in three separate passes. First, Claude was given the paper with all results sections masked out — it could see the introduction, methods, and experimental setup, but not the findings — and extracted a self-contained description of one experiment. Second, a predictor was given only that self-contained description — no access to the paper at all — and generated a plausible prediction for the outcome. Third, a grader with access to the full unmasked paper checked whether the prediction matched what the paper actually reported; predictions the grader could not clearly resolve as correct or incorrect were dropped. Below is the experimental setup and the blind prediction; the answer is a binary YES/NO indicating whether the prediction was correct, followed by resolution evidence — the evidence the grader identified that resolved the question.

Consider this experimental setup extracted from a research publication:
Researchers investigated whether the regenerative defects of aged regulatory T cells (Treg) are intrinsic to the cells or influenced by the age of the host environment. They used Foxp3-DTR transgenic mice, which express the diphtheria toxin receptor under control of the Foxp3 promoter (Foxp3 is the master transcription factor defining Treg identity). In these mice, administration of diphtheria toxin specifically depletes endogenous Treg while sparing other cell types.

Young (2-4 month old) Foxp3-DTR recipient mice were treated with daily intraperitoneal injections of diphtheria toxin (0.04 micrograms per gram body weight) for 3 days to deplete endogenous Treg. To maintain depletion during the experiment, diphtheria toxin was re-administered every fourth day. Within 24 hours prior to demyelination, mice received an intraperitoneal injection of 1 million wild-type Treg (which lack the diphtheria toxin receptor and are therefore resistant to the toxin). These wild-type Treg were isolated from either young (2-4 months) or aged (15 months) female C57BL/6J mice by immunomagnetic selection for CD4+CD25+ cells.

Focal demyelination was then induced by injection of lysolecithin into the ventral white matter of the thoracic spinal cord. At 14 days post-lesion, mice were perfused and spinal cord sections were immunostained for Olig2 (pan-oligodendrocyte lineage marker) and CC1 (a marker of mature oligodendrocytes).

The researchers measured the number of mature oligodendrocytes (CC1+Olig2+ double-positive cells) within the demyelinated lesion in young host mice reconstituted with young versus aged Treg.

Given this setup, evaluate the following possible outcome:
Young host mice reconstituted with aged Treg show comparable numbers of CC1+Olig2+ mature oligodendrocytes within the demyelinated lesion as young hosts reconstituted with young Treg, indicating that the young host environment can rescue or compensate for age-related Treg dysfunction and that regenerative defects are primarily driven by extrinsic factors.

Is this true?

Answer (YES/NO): YES